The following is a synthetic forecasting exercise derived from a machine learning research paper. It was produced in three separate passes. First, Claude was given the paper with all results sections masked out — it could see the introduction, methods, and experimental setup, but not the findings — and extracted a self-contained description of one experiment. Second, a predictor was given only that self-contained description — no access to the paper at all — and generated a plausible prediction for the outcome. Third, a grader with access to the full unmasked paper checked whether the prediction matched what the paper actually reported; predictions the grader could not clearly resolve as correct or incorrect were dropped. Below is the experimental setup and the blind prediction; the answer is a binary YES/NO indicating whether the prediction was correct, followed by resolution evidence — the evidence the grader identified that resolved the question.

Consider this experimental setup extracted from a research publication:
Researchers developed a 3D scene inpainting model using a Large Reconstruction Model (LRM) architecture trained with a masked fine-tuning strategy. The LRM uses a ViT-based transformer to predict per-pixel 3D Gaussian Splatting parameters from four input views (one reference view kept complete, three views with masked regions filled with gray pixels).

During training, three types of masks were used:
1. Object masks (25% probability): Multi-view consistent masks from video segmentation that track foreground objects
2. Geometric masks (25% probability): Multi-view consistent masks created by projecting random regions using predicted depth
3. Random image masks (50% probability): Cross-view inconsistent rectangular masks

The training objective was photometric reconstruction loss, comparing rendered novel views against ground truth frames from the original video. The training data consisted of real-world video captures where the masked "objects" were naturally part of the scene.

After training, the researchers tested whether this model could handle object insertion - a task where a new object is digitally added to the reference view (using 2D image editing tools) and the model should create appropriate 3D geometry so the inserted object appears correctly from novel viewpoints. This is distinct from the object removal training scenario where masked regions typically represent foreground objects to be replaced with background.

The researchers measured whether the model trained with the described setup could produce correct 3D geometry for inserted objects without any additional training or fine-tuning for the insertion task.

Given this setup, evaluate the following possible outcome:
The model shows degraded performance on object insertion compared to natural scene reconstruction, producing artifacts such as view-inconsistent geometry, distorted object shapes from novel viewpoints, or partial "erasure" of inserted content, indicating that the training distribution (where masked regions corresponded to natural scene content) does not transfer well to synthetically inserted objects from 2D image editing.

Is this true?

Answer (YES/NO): NO